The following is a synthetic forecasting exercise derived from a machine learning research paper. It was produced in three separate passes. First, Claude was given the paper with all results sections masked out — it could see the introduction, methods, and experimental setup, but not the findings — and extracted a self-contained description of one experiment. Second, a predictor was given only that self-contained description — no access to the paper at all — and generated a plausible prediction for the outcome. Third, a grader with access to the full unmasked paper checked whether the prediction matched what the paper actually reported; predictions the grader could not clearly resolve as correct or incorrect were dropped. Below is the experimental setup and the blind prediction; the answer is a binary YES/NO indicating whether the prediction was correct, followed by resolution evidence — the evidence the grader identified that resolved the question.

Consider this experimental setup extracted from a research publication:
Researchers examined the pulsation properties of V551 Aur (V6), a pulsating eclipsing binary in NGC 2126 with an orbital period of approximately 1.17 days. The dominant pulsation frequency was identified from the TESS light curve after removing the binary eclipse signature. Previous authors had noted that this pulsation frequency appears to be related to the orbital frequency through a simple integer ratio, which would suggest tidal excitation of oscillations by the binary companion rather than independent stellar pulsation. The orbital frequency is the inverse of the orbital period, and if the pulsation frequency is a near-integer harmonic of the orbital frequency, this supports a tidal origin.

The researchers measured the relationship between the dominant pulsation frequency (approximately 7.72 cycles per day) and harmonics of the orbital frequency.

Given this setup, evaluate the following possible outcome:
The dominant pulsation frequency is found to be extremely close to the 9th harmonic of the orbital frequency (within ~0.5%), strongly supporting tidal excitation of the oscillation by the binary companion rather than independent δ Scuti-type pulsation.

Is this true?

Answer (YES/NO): NO